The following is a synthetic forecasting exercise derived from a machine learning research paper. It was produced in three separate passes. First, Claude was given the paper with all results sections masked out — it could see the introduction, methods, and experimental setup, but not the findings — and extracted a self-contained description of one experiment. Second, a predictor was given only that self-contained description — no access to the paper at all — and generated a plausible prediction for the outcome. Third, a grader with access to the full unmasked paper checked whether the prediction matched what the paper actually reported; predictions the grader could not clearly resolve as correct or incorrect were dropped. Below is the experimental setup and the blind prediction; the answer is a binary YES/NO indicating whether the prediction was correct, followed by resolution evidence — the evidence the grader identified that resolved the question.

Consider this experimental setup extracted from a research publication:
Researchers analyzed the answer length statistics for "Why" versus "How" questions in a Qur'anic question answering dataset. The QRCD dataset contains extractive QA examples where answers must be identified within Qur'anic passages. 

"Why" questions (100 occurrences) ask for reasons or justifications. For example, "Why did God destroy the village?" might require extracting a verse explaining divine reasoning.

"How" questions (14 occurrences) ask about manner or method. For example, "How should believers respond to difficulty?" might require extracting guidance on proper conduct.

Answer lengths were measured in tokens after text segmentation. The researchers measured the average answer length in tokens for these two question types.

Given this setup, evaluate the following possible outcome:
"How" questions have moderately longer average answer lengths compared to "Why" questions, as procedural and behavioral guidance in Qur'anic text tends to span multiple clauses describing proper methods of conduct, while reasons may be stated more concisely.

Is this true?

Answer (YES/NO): NO